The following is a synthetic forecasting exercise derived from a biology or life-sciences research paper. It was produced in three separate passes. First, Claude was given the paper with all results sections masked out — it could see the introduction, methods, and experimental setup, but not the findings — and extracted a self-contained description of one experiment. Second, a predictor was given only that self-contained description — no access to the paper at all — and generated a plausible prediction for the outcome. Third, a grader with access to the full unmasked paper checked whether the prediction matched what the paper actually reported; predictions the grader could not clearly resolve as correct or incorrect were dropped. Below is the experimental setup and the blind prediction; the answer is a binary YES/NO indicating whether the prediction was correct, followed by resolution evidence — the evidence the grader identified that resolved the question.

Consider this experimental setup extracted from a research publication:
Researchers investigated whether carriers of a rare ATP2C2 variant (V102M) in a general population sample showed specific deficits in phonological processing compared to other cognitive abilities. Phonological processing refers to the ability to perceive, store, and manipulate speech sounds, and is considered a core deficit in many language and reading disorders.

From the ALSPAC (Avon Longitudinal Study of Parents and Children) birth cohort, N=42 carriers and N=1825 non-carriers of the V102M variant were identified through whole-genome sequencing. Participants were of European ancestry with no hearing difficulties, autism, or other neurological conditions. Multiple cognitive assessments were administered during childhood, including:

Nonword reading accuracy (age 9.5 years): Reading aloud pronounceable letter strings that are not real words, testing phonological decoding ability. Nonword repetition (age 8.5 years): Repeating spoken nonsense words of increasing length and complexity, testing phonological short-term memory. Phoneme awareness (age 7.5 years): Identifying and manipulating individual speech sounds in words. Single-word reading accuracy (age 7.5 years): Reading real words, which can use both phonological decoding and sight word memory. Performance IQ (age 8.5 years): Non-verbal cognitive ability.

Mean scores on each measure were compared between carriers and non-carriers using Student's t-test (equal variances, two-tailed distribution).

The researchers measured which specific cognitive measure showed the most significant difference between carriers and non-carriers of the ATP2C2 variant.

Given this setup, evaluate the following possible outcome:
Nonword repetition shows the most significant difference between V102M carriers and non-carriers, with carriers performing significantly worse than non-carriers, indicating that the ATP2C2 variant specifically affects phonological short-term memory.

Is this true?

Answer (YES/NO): NO